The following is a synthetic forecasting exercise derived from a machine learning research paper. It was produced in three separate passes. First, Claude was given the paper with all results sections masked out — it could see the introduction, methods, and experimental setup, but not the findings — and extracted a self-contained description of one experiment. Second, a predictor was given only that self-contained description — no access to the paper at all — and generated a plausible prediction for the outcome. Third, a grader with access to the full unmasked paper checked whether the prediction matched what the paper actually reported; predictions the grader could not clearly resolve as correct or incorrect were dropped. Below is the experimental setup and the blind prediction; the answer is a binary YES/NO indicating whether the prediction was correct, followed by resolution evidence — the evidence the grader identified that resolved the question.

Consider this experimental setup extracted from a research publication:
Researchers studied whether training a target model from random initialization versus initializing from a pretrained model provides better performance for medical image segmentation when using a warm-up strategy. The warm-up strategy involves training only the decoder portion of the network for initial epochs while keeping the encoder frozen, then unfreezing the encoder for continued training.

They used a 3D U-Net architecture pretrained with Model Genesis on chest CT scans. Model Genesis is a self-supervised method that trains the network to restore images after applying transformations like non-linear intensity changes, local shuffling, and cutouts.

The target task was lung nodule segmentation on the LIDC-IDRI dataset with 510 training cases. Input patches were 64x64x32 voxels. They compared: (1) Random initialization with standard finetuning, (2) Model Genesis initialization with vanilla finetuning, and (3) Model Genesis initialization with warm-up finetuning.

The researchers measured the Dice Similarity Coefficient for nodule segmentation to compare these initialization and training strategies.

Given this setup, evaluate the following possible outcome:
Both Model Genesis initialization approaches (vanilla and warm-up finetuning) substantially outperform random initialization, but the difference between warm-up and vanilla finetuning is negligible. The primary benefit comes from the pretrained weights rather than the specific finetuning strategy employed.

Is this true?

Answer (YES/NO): NO